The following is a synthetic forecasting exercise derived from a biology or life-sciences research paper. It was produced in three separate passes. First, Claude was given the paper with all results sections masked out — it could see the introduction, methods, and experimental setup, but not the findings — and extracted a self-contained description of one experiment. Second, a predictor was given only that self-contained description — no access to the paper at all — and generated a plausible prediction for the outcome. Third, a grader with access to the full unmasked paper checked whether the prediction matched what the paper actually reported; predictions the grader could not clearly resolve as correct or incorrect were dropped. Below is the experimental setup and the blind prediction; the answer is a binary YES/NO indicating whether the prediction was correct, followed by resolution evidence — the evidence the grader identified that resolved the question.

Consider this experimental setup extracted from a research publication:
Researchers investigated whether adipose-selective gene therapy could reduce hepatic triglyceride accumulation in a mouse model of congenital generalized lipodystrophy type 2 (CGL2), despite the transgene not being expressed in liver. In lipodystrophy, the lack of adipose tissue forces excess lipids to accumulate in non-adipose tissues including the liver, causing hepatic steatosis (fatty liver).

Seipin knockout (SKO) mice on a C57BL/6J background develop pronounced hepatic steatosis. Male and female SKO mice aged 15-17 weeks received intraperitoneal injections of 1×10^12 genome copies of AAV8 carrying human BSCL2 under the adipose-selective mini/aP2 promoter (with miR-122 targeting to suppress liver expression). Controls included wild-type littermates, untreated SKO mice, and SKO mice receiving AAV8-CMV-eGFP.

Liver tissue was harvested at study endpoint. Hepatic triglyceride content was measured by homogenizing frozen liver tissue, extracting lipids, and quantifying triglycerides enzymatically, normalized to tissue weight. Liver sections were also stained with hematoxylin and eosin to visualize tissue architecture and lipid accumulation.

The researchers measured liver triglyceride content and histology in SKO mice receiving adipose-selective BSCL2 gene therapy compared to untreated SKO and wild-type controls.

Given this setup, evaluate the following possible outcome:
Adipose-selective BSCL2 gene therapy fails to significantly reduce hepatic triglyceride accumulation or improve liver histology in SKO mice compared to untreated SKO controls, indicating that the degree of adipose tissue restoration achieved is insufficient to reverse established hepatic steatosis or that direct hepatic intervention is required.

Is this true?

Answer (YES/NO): NO